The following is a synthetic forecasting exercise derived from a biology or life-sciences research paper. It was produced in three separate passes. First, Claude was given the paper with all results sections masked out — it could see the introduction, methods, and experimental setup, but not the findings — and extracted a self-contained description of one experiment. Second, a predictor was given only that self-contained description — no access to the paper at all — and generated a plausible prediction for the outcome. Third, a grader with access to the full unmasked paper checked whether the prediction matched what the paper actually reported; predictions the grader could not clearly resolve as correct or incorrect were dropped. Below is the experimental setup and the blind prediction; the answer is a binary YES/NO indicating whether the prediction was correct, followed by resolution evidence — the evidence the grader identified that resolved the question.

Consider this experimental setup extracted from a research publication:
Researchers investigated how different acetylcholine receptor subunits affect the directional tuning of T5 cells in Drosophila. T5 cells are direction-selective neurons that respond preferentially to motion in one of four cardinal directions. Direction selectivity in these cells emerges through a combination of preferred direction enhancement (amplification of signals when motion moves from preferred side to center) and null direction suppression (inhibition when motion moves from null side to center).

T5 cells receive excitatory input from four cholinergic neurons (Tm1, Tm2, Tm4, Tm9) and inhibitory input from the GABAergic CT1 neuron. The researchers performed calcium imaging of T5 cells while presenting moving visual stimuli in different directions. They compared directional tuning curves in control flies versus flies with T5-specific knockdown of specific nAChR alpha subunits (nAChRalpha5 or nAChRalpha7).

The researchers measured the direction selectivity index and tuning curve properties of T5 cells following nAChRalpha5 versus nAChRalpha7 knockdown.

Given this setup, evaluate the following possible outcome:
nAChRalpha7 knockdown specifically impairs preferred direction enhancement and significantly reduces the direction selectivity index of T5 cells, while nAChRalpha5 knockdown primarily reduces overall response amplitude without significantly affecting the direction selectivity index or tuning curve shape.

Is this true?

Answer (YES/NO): NO